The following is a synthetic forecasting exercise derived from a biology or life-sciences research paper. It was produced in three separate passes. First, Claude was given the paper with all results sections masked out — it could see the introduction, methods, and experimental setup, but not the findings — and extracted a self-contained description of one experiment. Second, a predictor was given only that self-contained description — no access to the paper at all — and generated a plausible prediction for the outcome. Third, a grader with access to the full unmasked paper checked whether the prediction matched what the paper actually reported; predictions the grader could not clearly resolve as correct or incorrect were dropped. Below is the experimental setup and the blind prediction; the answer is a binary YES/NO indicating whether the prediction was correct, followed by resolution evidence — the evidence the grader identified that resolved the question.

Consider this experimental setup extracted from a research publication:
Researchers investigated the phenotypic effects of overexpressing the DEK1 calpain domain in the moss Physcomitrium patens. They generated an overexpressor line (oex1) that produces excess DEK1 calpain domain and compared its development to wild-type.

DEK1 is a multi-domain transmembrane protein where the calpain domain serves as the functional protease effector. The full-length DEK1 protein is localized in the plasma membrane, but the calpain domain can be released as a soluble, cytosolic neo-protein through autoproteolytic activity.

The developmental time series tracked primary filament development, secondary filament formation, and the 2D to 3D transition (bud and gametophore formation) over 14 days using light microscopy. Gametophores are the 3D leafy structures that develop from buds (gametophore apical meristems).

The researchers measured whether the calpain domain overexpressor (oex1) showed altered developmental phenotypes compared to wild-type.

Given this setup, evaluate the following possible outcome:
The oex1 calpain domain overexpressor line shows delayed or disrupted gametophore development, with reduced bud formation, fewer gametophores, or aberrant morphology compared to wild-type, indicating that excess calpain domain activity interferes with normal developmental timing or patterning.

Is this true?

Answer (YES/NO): YES